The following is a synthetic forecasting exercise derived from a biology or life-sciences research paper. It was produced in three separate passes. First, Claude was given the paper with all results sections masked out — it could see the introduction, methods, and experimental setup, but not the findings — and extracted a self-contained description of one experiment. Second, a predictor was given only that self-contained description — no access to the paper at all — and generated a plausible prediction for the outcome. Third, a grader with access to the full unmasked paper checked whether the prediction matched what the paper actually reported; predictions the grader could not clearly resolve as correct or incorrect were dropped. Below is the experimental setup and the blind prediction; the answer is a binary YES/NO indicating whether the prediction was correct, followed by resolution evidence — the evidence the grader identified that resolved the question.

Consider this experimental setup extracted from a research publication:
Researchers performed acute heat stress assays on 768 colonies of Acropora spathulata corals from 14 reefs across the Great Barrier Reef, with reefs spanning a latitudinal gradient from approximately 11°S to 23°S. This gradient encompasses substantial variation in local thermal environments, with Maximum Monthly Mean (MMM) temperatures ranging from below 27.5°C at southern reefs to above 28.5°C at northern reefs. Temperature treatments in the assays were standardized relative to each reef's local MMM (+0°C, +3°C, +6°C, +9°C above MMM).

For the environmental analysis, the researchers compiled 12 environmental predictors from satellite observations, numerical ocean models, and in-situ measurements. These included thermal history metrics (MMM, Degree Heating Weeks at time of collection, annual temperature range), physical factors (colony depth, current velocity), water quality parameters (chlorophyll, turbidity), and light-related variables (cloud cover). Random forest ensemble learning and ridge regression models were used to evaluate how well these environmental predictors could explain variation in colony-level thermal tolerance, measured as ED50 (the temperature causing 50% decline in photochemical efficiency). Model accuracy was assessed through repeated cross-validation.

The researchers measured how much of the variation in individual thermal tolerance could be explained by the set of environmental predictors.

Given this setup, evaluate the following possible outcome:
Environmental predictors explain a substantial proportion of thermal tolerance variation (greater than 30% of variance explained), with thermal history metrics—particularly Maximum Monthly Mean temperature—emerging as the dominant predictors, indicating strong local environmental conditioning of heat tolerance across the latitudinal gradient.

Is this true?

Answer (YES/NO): NO